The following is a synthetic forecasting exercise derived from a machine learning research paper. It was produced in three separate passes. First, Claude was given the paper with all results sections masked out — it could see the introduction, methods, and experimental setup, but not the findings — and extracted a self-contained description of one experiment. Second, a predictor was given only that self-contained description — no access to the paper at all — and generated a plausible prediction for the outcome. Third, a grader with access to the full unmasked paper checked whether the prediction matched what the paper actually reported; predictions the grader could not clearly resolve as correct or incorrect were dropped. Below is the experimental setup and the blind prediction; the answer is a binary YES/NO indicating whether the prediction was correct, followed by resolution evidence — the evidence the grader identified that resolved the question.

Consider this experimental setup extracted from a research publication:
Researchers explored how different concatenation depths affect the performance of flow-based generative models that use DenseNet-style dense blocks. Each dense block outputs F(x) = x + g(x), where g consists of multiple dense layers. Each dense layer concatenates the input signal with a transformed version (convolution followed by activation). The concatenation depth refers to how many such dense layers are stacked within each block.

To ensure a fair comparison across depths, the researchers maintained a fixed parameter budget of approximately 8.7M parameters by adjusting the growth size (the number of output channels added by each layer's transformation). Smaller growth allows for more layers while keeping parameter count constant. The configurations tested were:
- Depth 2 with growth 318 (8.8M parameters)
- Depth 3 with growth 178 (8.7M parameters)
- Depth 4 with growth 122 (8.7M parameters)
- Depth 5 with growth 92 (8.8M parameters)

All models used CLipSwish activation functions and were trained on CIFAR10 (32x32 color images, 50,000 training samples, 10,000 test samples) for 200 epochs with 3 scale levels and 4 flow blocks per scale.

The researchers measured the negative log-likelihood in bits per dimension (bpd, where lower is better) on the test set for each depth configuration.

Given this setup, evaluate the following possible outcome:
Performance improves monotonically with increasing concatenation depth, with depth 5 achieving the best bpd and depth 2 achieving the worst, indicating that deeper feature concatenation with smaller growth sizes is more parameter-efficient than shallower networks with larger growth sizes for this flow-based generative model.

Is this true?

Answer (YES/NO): NO